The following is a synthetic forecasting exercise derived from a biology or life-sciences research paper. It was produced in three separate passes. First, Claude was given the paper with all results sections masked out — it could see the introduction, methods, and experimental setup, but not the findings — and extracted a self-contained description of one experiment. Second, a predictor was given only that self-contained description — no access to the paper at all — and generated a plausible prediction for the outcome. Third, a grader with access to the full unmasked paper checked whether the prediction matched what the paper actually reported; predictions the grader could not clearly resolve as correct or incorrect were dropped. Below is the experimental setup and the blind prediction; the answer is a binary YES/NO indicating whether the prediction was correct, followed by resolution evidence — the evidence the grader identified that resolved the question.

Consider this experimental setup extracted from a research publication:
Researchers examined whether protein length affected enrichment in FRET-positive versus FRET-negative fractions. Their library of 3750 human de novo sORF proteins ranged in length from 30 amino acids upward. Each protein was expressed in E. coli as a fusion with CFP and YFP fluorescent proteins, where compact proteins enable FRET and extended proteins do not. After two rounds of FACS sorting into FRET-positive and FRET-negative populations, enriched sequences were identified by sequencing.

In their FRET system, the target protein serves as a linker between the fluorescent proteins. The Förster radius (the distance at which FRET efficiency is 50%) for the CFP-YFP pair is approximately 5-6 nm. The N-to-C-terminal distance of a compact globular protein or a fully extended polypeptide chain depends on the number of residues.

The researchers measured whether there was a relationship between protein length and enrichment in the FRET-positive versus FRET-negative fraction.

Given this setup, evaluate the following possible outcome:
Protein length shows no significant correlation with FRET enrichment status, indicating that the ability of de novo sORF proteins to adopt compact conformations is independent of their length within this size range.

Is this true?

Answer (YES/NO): NO